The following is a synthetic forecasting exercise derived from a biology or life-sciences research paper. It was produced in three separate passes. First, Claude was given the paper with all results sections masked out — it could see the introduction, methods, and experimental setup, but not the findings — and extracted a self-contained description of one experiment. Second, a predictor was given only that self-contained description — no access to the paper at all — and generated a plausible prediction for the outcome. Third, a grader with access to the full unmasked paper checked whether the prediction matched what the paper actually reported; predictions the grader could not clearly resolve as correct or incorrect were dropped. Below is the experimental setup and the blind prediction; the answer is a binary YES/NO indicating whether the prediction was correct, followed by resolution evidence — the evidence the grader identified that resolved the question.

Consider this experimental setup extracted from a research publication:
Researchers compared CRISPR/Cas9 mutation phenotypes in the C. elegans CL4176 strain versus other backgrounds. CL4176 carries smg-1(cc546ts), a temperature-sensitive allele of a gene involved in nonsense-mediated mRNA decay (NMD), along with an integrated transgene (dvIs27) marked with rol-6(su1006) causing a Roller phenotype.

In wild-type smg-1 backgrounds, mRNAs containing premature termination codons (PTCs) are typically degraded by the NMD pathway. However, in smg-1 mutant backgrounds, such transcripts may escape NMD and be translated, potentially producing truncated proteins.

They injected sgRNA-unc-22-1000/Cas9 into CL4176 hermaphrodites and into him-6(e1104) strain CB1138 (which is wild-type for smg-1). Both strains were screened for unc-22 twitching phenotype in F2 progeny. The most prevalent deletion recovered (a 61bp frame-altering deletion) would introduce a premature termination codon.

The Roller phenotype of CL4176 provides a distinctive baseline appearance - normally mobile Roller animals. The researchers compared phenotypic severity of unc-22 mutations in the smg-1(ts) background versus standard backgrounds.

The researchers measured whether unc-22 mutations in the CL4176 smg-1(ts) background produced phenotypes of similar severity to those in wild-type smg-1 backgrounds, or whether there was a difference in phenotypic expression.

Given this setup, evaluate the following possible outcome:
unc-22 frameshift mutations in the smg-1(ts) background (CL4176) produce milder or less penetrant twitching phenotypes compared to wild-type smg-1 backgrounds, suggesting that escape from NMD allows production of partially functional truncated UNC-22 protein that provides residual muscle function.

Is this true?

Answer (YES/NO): NO